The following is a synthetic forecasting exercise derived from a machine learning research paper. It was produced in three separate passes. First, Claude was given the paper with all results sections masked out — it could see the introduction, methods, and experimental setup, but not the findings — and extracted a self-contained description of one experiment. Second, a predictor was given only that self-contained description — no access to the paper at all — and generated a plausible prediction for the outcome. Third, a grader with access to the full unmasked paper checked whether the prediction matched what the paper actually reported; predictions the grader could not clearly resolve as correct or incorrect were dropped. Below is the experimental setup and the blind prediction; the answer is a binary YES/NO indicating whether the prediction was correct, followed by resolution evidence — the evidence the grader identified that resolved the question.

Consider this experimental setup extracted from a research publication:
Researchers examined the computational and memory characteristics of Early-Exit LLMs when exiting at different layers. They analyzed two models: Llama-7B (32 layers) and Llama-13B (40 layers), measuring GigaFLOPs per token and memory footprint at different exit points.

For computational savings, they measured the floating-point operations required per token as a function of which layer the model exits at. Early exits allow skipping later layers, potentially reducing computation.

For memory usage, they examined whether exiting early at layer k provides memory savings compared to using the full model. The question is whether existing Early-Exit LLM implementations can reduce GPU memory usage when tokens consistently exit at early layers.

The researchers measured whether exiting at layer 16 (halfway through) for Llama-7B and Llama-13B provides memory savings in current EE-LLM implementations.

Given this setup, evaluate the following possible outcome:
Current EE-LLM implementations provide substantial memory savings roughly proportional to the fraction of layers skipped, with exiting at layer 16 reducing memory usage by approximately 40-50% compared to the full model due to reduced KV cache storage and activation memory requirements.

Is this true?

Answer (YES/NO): NO